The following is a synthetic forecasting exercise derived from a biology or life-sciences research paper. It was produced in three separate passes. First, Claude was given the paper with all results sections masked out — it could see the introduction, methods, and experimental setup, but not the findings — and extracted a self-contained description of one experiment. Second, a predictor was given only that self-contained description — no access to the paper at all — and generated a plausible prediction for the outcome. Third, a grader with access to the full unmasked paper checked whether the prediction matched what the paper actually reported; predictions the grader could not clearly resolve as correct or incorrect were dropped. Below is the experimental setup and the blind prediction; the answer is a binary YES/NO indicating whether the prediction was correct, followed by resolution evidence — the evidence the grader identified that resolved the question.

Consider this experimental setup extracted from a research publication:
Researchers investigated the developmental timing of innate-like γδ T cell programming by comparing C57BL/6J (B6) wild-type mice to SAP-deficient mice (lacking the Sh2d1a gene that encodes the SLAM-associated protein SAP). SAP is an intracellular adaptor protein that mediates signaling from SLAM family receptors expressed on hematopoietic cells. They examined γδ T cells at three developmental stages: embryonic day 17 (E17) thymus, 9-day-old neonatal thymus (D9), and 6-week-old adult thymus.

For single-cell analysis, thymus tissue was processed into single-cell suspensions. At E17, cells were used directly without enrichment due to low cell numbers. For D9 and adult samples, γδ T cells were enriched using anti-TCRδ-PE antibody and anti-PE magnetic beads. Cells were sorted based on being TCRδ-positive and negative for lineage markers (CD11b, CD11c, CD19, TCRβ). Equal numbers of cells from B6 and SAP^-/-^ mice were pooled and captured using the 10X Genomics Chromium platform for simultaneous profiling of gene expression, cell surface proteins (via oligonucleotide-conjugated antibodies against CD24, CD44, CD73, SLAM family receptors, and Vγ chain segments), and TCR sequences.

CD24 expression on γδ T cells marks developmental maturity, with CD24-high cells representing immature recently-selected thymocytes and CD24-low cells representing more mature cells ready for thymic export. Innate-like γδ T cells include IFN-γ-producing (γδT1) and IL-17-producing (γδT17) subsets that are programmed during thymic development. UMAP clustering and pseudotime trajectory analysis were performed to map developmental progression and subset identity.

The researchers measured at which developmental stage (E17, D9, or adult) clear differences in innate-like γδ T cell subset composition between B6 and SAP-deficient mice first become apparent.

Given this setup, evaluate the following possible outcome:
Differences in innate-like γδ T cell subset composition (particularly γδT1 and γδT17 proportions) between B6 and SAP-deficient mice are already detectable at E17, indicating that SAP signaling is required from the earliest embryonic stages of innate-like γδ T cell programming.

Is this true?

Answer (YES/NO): YES